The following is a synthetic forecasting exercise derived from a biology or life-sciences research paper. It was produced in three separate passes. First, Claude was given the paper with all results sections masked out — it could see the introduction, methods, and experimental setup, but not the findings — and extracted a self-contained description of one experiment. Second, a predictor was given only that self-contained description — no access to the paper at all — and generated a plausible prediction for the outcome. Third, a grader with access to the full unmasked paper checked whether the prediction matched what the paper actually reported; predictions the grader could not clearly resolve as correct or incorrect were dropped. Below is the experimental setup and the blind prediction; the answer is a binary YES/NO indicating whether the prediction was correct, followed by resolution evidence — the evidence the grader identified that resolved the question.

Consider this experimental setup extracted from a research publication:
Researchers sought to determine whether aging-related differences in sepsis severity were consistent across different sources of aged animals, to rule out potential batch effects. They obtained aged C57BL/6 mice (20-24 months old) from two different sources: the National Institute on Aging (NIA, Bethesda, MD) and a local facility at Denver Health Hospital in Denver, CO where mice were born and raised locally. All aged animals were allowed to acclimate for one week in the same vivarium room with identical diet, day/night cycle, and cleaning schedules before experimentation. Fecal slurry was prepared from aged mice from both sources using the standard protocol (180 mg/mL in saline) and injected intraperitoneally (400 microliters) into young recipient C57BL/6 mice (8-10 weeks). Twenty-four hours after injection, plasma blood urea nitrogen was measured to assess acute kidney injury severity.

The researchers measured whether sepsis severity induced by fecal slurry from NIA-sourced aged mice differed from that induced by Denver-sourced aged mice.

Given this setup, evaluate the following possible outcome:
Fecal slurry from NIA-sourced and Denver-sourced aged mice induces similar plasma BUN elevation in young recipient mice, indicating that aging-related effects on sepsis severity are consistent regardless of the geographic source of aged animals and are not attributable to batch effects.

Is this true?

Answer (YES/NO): YES